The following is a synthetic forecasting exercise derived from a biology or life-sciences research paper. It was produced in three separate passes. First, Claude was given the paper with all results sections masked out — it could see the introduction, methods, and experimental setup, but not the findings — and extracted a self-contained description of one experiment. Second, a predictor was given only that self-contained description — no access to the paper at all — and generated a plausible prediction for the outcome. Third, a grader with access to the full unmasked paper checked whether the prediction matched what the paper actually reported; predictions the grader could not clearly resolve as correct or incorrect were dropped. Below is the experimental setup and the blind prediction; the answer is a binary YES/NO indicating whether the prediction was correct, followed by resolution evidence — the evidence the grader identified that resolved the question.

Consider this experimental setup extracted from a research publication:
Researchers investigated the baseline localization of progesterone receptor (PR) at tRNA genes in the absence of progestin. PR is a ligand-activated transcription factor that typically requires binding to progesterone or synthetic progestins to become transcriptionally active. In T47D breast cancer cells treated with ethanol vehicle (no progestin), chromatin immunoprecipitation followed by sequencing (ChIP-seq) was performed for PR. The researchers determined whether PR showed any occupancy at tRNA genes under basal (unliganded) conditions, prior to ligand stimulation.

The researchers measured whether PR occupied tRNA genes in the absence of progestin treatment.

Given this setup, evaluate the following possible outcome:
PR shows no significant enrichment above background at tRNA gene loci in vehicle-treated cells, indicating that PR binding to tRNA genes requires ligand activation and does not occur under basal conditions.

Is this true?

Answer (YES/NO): NO